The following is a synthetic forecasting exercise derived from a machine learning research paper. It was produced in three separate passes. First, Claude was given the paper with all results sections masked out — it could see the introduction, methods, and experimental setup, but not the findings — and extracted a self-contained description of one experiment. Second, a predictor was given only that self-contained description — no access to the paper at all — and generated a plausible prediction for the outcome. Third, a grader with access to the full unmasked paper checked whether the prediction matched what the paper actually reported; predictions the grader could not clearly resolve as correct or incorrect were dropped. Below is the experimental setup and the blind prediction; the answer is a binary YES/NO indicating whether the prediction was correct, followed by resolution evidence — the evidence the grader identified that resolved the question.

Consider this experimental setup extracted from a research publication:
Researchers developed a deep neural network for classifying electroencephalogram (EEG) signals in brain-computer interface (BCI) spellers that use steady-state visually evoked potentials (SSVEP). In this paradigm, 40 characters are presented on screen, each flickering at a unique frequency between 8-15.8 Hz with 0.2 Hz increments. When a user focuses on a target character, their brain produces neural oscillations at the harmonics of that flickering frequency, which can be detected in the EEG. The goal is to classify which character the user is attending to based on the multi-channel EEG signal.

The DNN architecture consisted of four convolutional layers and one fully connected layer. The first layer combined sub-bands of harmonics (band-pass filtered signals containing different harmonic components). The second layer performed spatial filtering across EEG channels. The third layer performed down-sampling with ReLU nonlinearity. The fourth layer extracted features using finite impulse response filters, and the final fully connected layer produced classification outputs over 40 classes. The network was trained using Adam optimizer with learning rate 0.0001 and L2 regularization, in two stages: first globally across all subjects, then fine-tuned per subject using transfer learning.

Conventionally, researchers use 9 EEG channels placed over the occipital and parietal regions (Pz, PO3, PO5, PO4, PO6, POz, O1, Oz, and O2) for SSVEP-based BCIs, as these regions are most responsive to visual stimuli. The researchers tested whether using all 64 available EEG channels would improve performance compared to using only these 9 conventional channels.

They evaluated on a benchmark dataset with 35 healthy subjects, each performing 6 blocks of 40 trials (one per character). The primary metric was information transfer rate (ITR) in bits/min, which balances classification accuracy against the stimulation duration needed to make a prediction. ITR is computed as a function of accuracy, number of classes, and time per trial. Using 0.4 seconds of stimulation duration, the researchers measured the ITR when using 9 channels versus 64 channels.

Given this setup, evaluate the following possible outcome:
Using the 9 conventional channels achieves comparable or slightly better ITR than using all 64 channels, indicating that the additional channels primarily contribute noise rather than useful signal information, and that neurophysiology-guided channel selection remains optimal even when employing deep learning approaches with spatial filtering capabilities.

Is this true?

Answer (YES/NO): NO